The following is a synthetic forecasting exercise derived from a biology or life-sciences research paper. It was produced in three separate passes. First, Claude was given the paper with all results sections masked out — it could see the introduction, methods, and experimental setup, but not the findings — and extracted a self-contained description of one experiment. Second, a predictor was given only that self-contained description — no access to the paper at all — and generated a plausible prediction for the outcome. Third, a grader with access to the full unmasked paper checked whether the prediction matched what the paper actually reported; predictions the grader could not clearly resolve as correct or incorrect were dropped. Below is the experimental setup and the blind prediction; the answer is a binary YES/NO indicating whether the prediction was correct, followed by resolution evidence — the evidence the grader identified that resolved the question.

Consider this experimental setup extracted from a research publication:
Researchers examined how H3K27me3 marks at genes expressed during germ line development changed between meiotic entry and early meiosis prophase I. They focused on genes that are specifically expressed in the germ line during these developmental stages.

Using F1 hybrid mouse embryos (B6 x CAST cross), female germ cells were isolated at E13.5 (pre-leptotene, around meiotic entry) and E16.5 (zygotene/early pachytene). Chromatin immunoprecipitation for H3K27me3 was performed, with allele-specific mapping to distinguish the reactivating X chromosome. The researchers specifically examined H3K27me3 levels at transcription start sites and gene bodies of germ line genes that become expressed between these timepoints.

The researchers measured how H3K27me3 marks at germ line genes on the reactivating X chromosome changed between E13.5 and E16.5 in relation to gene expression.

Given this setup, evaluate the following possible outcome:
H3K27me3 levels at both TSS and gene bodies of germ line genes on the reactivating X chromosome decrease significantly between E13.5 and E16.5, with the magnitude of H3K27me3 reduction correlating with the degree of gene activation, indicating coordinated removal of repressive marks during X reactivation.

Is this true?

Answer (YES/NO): NO